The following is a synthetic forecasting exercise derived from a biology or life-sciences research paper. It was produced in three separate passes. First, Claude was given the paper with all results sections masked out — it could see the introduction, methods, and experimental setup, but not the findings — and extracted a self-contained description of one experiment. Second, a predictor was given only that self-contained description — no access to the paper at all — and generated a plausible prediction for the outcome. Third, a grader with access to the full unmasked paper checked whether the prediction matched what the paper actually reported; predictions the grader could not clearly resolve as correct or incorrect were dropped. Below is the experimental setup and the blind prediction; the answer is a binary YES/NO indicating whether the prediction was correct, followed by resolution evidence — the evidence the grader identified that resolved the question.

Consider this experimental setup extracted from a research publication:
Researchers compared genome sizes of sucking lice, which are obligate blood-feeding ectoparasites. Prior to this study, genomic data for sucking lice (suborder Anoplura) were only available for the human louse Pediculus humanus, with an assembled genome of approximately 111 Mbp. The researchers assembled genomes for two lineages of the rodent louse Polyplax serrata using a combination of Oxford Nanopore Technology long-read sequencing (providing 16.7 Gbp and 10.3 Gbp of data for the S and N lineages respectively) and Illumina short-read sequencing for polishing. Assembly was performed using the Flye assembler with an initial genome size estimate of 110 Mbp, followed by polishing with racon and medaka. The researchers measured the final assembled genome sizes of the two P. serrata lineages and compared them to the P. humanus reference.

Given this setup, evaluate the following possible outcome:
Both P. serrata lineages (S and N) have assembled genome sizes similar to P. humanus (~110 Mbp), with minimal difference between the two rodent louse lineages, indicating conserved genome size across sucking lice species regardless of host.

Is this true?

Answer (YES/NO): NO